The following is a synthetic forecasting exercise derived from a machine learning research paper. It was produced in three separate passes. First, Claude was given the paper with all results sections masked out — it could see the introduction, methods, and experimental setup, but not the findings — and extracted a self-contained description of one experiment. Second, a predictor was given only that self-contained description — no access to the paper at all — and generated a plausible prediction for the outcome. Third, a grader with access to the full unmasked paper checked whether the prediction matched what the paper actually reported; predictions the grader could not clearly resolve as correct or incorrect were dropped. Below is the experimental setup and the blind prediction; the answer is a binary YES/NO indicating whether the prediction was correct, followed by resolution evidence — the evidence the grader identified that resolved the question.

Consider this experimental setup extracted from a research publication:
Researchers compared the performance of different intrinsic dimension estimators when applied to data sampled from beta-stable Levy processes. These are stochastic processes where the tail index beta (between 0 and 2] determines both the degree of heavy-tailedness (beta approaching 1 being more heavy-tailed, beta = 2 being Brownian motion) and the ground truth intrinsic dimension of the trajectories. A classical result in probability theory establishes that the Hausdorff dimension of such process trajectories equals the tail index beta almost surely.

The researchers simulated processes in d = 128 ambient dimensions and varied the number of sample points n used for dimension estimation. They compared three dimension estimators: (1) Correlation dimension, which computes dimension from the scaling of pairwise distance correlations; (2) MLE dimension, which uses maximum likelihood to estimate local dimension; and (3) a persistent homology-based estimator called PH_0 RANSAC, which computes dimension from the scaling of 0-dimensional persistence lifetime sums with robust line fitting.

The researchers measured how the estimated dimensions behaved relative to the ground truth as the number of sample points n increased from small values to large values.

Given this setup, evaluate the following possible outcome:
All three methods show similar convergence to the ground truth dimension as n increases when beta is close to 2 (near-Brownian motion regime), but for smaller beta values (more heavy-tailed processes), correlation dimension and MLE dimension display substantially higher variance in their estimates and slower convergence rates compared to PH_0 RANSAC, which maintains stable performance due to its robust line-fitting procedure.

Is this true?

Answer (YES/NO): NO